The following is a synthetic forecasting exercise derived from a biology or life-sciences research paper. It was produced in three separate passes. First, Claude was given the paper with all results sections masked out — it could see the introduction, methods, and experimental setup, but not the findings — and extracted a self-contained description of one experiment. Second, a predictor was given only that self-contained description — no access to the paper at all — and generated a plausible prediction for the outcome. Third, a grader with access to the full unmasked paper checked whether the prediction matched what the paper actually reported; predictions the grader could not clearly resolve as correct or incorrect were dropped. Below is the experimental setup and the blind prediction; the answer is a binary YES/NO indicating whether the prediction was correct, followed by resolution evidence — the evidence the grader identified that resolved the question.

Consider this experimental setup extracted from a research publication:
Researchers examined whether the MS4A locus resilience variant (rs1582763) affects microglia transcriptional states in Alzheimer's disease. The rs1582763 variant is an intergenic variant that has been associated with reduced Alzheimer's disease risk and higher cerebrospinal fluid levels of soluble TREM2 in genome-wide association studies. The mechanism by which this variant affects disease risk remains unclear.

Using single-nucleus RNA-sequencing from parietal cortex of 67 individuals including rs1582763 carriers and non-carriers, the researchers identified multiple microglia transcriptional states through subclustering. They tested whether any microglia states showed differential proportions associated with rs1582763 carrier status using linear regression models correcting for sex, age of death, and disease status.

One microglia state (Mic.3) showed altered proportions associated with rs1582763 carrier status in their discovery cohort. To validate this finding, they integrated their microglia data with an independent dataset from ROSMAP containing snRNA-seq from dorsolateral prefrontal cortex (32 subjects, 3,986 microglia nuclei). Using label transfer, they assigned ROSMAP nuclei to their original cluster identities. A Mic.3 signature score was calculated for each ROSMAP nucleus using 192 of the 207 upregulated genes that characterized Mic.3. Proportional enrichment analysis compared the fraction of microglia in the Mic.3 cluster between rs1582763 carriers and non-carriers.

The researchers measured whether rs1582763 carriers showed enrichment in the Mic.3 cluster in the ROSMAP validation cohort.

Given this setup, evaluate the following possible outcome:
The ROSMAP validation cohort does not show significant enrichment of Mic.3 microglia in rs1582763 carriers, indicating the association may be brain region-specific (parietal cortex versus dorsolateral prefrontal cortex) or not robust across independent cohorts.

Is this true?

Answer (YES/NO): YES